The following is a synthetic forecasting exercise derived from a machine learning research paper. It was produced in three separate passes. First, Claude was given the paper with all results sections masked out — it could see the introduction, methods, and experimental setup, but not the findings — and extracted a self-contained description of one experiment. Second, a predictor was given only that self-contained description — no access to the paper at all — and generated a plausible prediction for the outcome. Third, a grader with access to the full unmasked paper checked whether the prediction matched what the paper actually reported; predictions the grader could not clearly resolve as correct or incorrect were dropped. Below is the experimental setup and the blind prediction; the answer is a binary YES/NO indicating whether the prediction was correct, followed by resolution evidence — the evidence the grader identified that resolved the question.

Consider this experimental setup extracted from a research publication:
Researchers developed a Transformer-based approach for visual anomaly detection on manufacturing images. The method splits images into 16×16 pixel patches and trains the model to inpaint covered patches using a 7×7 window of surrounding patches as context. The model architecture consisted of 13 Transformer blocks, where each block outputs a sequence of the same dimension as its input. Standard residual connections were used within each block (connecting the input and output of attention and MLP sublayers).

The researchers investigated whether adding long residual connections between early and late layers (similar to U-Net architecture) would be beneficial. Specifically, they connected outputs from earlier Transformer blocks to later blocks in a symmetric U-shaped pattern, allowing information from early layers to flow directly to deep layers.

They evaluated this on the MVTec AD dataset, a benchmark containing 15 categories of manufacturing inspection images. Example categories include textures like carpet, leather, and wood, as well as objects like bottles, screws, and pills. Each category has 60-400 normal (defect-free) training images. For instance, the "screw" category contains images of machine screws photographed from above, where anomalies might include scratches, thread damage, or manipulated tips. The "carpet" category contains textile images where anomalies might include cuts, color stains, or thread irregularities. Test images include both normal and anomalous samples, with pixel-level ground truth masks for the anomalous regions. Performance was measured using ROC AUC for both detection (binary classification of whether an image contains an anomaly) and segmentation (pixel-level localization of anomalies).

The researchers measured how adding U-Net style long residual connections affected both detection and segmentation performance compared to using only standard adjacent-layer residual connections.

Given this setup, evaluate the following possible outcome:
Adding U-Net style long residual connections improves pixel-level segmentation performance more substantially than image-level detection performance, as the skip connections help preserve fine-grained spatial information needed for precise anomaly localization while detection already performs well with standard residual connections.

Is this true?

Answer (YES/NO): NO